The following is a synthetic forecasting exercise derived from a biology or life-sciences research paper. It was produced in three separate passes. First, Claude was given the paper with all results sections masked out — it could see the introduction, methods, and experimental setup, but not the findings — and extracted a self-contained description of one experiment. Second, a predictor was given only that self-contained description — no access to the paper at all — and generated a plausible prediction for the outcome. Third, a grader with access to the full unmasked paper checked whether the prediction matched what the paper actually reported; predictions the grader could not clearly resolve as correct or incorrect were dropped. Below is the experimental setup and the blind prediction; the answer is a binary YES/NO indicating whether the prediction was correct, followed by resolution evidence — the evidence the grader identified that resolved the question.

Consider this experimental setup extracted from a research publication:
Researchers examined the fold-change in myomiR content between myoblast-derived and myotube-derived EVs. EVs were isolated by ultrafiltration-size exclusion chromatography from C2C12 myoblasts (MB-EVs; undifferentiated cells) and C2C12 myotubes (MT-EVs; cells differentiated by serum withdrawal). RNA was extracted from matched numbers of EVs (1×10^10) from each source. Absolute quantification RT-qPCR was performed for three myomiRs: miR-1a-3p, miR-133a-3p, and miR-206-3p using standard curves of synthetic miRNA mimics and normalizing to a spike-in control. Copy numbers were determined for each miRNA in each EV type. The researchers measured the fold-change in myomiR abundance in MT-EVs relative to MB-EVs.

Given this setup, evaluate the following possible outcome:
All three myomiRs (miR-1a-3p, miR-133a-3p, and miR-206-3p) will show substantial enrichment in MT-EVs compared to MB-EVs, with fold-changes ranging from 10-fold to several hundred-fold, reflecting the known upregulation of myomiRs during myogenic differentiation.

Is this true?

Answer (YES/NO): NO